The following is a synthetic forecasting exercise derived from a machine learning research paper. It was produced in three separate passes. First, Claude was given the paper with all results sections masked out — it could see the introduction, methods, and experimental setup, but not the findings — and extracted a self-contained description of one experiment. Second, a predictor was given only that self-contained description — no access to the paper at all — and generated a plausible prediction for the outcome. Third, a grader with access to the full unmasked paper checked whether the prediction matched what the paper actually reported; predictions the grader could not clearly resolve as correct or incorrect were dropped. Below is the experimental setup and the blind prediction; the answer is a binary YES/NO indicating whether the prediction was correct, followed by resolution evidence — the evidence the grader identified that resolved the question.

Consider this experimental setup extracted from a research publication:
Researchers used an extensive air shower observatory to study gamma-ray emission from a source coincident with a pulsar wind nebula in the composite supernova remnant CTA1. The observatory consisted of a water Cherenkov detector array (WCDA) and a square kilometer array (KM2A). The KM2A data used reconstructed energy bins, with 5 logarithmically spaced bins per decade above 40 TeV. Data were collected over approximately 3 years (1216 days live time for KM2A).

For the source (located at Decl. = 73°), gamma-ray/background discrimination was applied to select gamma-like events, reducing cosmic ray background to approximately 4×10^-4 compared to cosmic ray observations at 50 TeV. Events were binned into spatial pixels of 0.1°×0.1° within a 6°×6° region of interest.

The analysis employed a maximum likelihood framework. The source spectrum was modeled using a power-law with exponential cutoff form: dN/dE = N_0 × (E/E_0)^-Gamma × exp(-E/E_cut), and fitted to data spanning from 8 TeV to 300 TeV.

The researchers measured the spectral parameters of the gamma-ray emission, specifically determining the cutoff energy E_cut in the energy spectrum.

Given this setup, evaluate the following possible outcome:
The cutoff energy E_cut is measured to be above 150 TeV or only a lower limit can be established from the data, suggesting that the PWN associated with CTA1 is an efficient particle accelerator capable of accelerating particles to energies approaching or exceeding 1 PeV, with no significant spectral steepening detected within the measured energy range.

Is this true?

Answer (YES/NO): NO